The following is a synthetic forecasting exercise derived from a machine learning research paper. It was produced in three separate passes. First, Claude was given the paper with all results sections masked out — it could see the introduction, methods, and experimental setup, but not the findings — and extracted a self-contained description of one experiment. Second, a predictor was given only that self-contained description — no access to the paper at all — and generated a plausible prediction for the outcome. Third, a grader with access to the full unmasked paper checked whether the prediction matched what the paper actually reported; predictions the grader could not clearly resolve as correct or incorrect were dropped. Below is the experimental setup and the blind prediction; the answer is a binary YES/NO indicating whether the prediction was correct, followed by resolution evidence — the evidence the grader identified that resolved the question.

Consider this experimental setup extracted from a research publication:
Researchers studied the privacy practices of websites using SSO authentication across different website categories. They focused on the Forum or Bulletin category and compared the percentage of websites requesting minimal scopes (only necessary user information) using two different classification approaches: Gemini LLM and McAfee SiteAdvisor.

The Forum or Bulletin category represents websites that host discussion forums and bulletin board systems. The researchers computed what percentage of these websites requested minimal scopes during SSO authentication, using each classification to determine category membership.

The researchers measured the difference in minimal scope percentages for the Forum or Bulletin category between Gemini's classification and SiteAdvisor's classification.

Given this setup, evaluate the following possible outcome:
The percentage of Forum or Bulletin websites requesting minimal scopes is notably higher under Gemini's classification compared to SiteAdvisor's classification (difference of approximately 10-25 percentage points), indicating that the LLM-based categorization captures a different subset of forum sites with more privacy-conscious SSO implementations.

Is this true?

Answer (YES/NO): NO